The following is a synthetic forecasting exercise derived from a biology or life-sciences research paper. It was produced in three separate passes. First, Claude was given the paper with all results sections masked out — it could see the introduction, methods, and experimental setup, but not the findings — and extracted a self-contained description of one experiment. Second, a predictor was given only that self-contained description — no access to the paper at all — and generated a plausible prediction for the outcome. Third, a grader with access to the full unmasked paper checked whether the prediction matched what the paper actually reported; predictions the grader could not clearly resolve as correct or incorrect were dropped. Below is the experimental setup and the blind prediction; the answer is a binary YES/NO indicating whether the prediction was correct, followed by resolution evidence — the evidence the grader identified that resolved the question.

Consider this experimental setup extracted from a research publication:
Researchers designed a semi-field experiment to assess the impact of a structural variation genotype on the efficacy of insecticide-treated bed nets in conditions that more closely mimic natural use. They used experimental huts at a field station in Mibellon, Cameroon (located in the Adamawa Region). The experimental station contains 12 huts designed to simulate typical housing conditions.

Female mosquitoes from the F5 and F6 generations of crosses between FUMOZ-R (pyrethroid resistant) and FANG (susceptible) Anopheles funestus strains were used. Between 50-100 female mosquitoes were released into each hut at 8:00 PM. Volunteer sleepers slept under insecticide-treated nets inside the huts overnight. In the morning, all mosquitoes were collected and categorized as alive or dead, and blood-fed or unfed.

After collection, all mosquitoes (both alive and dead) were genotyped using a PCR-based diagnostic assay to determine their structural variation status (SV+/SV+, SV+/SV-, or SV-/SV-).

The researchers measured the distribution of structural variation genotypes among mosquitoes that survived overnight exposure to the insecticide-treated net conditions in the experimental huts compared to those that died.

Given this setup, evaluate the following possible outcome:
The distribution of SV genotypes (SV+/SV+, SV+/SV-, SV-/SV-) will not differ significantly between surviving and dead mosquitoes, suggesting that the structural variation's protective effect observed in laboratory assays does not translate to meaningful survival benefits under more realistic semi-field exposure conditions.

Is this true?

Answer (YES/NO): NO